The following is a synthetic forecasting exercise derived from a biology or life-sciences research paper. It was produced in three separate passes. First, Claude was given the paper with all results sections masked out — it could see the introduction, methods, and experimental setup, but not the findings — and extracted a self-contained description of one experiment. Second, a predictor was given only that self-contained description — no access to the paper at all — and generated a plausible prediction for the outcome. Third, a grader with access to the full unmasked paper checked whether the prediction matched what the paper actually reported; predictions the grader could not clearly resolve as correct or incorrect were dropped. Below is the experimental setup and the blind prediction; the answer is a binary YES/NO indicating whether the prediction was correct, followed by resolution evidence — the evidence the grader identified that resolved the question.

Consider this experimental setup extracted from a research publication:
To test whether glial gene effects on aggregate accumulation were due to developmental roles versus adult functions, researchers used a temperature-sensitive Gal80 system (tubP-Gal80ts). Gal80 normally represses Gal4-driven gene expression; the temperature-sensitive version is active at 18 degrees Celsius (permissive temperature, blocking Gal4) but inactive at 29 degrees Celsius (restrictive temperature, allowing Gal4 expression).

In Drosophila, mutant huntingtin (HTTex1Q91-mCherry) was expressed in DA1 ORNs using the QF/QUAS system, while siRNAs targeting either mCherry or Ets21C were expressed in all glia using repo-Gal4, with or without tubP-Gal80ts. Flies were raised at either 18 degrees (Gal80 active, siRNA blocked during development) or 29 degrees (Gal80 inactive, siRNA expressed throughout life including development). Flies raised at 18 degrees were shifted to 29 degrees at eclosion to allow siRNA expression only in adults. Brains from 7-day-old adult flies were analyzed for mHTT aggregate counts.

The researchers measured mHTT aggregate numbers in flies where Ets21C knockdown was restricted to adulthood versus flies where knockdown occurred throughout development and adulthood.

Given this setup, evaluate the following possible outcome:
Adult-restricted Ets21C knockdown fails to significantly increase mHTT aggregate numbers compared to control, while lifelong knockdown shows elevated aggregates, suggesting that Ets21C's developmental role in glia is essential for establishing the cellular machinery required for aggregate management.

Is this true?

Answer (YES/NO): NO